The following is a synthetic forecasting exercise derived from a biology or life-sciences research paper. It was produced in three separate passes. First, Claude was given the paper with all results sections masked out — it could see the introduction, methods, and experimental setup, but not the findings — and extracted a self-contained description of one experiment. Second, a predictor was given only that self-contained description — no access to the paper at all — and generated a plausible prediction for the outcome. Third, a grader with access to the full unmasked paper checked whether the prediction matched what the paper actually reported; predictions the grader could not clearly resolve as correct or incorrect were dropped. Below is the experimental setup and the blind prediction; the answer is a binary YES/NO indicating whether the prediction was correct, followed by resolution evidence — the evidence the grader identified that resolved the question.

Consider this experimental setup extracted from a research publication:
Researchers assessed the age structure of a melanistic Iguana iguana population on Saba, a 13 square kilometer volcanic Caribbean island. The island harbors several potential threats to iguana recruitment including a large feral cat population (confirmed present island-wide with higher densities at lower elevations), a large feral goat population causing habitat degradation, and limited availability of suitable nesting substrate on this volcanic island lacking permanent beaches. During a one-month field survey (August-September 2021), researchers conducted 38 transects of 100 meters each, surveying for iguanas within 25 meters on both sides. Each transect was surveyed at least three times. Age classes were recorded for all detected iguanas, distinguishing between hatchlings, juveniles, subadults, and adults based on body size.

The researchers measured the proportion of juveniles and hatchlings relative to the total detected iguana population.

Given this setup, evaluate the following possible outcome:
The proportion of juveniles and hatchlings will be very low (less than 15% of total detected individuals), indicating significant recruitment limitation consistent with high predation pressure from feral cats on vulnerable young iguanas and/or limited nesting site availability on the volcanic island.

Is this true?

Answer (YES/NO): YES